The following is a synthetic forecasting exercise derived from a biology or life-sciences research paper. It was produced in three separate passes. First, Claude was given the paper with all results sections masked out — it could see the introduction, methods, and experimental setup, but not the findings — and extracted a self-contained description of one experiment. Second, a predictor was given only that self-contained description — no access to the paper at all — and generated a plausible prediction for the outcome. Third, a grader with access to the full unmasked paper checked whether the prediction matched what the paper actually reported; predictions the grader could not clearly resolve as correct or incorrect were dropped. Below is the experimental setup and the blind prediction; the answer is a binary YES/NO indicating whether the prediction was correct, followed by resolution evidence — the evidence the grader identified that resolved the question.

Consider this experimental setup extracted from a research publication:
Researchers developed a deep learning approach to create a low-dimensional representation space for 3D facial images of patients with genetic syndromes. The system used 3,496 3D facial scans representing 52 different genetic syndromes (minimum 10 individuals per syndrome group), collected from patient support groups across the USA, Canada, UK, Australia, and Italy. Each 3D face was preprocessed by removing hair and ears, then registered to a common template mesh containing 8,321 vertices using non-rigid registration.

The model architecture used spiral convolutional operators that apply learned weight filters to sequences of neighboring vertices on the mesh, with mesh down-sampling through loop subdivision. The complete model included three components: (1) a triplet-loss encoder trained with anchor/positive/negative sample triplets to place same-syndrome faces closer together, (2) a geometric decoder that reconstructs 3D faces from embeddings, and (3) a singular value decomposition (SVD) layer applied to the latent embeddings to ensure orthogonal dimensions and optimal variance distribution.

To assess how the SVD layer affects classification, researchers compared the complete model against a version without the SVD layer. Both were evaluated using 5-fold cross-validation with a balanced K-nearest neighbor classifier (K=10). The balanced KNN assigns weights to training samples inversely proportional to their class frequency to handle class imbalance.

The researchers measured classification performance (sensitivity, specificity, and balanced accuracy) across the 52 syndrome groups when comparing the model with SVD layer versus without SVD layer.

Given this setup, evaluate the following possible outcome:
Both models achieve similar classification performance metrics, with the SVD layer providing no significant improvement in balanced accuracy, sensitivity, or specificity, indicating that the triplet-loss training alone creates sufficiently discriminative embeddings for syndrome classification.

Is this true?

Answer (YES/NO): NO